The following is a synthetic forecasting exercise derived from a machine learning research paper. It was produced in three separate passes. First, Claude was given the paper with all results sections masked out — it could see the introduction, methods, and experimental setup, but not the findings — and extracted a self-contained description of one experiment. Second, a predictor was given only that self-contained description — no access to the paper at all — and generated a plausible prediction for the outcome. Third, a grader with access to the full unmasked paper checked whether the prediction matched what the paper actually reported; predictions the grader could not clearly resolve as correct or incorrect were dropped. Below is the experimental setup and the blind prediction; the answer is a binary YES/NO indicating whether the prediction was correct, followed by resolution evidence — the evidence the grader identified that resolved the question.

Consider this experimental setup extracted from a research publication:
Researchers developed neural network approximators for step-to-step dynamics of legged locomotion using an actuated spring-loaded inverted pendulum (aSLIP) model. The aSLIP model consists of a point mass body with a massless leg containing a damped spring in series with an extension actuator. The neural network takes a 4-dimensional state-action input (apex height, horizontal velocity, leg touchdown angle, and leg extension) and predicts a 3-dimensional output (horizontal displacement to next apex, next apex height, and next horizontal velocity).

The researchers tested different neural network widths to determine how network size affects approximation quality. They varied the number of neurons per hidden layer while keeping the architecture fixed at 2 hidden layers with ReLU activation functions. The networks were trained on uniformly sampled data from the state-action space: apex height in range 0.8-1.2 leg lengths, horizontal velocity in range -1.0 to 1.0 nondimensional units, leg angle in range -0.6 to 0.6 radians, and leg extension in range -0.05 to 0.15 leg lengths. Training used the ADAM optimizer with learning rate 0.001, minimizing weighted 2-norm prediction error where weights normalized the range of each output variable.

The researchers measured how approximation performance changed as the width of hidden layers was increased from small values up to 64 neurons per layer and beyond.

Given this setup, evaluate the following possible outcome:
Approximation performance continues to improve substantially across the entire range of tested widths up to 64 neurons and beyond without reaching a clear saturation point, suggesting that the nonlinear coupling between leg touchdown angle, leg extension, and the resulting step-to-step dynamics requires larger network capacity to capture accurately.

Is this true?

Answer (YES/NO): NO